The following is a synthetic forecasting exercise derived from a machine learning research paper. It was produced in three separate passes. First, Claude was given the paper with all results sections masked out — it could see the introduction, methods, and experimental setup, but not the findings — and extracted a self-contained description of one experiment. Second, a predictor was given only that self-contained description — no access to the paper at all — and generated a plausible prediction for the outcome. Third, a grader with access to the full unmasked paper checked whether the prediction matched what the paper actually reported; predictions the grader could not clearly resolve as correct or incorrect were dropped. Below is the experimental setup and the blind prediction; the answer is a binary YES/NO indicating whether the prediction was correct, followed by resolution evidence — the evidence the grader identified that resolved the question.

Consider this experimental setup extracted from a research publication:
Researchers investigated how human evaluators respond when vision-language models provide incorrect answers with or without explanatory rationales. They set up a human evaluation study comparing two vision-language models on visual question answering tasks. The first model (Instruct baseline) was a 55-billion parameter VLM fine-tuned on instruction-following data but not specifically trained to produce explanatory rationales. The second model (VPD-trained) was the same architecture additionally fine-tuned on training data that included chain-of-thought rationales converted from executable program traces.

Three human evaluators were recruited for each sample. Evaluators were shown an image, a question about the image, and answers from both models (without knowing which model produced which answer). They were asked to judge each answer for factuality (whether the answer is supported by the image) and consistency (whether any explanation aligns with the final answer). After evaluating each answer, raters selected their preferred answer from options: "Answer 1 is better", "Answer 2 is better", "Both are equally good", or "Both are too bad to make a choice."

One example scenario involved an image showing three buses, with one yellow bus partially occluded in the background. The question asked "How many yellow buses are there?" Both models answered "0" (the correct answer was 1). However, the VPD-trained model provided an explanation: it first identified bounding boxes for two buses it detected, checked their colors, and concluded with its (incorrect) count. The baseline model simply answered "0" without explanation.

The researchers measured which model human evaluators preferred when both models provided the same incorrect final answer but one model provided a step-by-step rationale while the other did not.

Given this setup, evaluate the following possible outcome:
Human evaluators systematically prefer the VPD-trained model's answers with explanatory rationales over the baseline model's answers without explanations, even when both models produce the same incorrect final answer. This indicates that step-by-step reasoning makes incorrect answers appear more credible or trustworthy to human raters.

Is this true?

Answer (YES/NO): NO